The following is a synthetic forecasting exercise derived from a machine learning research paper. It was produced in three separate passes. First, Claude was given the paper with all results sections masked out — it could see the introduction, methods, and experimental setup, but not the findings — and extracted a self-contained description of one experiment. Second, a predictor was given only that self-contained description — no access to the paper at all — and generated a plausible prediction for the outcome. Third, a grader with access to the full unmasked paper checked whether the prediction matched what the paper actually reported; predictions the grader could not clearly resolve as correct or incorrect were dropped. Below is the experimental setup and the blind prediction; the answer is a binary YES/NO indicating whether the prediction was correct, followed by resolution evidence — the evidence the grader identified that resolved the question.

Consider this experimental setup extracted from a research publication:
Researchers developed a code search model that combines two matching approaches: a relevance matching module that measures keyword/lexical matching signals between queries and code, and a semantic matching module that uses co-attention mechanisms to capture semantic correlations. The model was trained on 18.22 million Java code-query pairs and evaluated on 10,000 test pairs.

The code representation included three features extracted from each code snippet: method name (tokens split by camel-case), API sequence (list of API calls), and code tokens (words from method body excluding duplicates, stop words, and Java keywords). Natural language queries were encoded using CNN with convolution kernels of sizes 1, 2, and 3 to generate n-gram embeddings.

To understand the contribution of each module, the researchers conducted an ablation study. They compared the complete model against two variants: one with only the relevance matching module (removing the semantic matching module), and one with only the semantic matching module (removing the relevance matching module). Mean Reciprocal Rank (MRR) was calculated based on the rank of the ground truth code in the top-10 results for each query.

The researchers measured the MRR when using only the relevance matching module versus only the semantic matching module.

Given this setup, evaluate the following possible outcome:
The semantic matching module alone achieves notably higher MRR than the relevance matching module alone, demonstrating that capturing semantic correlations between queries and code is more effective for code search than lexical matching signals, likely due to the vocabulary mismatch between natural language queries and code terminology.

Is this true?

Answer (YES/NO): YES